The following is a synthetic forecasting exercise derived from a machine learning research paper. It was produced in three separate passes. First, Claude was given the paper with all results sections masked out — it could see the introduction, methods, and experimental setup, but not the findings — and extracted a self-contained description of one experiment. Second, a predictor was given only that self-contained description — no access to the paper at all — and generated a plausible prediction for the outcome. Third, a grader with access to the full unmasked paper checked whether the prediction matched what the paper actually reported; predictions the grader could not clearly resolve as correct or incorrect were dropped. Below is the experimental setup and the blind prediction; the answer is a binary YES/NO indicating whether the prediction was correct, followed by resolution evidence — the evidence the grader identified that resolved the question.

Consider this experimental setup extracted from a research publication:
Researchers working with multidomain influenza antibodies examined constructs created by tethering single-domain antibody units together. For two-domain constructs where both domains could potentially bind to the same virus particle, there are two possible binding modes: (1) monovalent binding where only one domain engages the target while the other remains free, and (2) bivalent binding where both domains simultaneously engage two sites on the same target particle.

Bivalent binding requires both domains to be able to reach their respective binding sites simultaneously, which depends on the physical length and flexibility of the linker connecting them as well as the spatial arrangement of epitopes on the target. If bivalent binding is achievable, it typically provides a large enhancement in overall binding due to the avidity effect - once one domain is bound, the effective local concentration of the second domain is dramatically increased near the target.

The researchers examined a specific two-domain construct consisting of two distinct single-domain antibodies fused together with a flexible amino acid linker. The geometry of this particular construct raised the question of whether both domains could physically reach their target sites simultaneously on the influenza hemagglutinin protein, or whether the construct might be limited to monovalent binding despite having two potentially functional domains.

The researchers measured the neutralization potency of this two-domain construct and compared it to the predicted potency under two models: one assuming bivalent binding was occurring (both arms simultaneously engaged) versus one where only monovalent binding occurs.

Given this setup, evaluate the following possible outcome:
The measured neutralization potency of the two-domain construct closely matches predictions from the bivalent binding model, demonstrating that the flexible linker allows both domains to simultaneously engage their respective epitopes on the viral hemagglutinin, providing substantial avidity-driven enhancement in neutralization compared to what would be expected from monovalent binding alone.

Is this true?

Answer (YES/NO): YES